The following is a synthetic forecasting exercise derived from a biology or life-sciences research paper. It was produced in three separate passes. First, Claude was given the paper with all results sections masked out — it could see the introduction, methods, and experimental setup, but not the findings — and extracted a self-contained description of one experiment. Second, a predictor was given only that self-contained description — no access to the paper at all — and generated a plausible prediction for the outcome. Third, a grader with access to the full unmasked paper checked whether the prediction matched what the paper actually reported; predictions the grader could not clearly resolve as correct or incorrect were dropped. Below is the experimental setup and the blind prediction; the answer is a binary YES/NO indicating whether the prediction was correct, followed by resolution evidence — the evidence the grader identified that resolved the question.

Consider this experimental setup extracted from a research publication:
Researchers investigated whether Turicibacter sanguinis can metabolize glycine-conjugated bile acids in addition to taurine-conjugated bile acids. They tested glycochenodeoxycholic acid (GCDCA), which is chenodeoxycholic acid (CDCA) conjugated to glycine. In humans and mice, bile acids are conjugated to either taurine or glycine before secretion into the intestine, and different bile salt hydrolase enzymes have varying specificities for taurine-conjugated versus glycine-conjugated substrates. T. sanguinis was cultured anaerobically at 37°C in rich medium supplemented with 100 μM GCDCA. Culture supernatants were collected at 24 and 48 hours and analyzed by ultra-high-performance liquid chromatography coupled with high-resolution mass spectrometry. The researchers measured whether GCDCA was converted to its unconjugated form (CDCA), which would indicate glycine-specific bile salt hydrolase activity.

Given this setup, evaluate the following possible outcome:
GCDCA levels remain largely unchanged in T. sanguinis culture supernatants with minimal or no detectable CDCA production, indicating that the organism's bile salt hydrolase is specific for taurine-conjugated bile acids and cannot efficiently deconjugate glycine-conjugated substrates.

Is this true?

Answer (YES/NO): NO